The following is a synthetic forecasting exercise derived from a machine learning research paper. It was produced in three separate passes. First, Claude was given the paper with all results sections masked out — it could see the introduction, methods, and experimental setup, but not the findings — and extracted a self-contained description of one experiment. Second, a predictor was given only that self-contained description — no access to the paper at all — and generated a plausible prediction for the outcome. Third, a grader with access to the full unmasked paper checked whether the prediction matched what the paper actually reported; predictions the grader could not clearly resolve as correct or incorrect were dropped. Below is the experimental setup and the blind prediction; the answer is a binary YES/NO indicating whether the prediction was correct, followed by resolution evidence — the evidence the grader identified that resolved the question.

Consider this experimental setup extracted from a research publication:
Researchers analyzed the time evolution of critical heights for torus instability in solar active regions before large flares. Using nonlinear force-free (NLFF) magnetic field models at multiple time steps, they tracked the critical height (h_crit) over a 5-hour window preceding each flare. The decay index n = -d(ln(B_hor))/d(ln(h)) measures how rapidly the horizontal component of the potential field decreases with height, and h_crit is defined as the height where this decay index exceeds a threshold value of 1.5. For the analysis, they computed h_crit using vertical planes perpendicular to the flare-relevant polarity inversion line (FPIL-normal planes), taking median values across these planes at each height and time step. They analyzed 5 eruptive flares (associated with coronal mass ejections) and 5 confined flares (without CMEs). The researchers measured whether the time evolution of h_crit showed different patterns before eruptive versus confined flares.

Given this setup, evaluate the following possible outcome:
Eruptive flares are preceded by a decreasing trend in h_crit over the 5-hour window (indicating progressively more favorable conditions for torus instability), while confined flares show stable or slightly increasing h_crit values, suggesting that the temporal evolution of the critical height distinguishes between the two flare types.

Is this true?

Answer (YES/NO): NO